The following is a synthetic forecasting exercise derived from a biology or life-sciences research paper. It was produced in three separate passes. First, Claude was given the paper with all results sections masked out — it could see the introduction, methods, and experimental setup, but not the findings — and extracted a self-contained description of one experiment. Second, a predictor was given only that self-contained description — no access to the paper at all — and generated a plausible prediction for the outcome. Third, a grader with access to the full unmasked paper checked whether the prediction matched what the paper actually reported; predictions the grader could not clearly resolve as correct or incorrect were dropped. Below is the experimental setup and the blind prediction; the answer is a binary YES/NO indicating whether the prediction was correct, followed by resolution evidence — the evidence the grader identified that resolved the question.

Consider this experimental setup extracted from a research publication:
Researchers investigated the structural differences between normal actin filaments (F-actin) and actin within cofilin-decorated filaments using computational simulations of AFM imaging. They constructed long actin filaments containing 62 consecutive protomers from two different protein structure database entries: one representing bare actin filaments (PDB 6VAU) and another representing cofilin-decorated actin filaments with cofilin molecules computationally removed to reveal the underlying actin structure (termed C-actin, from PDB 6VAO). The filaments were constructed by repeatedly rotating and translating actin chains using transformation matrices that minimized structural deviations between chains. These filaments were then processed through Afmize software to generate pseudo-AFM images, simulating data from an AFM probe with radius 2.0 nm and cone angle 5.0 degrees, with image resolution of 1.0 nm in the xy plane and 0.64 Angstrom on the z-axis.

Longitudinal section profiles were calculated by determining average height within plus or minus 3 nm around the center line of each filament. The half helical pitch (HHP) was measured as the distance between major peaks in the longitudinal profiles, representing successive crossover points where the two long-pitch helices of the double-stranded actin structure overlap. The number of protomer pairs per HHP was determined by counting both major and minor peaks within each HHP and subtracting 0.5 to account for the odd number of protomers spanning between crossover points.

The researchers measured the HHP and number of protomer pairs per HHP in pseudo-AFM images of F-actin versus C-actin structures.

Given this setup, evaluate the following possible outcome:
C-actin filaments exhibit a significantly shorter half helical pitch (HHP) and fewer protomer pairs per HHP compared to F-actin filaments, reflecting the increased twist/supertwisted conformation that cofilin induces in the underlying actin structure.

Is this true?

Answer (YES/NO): YES